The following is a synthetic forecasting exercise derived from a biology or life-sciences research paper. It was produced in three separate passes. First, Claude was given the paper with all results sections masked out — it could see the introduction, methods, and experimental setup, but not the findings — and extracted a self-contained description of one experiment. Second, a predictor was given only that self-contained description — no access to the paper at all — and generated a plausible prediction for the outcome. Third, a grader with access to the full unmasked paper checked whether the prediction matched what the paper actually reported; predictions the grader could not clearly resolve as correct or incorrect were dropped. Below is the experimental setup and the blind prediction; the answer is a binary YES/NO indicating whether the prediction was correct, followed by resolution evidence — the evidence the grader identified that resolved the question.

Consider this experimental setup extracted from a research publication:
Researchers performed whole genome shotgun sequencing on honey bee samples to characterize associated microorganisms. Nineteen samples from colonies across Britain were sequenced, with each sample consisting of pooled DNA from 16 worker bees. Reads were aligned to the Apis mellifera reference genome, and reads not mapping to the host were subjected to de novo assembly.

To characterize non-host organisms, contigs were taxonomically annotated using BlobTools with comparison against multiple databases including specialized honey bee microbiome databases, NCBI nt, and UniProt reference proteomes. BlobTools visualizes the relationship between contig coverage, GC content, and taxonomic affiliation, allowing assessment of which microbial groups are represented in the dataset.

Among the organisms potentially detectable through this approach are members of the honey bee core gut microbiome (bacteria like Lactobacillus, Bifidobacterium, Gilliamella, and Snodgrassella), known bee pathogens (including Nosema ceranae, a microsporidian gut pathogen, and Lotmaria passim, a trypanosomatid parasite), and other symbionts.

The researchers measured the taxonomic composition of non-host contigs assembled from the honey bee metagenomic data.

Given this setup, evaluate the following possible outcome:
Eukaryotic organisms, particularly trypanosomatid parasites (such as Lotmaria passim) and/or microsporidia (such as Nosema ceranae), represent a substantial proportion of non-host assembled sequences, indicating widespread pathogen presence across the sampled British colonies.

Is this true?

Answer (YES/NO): YES